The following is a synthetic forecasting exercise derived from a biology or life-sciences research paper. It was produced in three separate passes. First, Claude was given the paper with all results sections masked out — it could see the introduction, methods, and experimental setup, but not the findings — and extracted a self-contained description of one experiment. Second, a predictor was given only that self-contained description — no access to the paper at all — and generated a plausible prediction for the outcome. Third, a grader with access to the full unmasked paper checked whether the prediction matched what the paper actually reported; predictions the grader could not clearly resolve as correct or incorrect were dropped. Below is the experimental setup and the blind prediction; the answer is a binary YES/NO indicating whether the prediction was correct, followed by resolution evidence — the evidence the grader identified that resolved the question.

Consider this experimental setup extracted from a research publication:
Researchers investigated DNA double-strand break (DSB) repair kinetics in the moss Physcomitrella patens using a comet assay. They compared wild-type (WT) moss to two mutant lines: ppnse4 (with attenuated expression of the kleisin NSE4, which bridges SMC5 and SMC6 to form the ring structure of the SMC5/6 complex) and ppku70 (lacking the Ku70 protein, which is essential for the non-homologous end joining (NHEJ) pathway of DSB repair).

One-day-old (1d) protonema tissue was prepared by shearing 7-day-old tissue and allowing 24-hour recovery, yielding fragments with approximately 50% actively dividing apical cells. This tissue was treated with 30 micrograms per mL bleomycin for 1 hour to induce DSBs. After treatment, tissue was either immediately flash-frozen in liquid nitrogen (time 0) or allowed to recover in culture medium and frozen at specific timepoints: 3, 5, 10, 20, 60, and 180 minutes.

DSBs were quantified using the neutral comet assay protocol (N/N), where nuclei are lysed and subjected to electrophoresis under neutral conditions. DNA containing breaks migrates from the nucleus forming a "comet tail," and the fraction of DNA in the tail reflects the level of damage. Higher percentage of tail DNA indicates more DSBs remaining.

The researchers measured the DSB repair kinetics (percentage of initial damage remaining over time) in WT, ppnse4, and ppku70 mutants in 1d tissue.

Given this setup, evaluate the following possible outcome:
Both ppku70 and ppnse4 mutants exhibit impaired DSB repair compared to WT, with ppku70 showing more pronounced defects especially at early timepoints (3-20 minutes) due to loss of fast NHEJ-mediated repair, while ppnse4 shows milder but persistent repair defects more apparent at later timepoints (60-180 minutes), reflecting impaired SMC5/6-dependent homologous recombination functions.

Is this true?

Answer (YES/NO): NO